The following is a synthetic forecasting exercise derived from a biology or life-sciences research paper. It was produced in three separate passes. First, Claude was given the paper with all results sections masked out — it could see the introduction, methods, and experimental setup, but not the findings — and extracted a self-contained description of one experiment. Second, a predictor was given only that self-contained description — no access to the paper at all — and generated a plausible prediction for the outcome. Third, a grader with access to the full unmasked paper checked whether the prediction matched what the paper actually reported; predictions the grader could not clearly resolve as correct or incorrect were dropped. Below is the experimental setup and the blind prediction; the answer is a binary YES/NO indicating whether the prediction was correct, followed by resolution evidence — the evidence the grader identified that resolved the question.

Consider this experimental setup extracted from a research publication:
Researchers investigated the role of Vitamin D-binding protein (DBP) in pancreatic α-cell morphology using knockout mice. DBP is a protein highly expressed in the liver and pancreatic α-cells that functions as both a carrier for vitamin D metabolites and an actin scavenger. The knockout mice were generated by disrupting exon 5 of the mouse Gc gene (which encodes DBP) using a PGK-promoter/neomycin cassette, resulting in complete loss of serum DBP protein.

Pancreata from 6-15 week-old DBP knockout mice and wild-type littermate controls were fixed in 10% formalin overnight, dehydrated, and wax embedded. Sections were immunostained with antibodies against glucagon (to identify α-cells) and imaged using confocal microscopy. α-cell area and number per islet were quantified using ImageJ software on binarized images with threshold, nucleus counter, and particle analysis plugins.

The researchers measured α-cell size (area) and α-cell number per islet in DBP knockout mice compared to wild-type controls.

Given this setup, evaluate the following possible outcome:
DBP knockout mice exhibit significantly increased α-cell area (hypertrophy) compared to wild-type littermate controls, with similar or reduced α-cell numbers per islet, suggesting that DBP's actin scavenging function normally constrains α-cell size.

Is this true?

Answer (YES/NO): NO